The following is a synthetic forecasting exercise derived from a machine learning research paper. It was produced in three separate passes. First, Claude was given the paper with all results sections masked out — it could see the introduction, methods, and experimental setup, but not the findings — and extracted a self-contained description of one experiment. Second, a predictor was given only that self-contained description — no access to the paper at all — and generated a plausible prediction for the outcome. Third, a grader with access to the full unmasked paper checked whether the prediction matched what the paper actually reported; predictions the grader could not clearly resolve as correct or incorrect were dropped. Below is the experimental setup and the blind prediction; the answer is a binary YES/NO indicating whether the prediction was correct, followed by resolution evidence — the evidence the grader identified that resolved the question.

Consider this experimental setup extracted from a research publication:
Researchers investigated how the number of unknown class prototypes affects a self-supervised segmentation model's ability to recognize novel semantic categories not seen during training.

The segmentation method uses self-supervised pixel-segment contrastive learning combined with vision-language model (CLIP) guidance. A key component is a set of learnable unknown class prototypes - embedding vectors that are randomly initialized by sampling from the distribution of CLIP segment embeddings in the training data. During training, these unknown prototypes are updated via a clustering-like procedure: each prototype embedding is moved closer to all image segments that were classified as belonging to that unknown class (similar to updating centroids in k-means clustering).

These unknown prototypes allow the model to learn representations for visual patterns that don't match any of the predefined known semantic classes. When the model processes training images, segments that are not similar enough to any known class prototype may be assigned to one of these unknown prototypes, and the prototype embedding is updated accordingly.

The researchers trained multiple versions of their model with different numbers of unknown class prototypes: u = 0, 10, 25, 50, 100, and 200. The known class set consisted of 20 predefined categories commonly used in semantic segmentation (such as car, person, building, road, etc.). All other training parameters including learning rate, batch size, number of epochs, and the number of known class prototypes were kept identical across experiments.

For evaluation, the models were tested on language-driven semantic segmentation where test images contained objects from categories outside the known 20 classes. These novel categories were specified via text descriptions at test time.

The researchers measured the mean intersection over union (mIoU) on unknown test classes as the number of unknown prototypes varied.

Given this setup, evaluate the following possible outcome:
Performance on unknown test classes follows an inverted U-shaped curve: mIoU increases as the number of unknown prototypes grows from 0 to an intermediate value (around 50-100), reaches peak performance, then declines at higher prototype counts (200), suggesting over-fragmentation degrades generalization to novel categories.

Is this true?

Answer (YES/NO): NO